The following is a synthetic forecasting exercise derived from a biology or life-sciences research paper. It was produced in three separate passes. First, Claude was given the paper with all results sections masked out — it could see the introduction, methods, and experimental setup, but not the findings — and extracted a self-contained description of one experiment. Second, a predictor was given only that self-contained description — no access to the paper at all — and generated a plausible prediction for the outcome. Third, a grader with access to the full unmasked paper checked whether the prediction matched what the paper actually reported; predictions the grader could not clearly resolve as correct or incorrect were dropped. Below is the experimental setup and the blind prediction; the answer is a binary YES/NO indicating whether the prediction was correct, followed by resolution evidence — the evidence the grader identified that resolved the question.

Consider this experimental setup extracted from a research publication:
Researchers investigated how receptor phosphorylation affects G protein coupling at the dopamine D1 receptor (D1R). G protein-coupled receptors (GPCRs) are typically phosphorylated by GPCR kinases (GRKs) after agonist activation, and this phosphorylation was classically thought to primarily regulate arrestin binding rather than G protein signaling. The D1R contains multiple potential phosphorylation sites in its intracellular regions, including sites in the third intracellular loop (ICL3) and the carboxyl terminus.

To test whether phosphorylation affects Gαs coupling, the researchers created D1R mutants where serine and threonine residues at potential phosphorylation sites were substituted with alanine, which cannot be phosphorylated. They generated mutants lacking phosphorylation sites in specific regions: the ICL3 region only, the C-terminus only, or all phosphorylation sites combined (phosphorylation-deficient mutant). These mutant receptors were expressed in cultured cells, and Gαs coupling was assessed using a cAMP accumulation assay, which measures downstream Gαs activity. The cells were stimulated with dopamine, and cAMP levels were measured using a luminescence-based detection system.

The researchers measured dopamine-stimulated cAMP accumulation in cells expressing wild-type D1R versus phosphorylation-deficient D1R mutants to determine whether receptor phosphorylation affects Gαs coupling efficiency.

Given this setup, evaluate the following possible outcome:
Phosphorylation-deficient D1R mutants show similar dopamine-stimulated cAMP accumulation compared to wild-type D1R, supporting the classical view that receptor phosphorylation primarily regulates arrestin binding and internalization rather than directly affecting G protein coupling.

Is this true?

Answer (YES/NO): YES